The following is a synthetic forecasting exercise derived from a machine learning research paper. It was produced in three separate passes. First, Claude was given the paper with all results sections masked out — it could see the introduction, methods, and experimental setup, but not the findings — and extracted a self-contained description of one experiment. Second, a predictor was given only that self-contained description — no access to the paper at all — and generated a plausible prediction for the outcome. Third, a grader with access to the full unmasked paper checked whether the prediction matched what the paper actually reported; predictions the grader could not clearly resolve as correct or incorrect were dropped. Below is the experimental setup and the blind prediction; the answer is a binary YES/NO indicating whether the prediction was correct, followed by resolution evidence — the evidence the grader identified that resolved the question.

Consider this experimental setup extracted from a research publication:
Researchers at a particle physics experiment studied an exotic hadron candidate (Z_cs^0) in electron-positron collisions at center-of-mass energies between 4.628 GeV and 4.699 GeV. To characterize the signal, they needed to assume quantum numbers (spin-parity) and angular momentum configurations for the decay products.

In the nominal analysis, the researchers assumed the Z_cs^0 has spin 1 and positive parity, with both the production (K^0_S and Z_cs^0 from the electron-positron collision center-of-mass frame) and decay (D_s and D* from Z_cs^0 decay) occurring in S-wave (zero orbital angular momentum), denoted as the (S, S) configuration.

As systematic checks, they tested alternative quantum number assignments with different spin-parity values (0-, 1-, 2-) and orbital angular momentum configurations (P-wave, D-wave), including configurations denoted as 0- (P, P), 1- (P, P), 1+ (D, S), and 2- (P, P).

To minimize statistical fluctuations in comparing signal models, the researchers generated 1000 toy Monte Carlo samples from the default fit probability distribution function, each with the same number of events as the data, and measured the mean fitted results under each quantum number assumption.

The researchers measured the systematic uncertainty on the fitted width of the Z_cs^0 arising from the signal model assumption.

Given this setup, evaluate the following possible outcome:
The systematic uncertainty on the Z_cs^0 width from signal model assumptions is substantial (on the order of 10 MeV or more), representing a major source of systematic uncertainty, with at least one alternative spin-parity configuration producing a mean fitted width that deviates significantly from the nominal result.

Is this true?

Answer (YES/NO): NO